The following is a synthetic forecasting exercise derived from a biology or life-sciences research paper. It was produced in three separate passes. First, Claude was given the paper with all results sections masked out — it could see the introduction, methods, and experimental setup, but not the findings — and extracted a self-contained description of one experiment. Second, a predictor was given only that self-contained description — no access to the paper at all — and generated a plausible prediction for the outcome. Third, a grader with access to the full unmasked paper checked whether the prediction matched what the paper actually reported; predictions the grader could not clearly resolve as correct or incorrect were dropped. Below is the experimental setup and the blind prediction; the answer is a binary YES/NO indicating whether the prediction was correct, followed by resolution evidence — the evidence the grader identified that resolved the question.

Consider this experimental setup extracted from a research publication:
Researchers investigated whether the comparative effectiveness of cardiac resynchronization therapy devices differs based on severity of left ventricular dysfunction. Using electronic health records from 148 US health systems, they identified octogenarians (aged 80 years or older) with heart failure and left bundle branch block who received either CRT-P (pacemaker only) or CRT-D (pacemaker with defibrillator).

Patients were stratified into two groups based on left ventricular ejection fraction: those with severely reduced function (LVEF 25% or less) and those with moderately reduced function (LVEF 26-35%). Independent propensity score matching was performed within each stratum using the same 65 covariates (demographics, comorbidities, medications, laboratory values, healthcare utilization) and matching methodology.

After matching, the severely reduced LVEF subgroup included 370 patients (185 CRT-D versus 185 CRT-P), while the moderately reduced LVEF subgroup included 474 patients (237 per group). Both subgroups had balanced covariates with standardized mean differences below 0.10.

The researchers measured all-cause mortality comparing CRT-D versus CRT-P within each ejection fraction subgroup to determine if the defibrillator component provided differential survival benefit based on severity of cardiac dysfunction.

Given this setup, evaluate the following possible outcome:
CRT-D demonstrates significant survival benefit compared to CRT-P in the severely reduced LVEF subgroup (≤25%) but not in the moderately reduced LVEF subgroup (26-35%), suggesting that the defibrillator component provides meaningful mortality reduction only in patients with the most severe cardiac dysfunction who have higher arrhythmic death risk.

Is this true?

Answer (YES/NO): NO